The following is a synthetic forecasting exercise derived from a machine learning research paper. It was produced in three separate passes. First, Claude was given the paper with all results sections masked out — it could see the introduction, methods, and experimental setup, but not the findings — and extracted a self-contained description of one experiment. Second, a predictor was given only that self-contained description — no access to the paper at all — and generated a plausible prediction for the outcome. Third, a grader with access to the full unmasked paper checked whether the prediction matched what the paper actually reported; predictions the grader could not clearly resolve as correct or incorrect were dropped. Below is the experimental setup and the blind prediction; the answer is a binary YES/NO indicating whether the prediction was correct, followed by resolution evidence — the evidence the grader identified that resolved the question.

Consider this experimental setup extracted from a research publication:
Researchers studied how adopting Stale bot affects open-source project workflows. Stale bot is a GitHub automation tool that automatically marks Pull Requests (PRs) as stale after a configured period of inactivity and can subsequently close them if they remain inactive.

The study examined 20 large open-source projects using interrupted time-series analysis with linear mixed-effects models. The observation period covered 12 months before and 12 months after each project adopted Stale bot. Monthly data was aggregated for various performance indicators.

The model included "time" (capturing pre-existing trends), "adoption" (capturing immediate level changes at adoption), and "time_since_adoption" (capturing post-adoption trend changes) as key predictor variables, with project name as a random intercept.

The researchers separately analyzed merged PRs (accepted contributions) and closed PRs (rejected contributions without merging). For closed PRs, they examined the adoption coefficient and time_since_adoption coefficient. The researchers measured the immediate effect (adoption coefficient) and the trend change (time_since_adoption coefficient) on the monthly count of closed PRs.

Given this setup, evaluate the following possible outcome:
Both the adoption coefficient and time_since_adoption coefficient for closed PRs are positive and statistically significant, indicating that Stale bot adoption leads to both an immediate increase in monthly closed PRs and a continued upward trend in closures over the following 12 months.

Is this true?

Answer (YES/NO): NO